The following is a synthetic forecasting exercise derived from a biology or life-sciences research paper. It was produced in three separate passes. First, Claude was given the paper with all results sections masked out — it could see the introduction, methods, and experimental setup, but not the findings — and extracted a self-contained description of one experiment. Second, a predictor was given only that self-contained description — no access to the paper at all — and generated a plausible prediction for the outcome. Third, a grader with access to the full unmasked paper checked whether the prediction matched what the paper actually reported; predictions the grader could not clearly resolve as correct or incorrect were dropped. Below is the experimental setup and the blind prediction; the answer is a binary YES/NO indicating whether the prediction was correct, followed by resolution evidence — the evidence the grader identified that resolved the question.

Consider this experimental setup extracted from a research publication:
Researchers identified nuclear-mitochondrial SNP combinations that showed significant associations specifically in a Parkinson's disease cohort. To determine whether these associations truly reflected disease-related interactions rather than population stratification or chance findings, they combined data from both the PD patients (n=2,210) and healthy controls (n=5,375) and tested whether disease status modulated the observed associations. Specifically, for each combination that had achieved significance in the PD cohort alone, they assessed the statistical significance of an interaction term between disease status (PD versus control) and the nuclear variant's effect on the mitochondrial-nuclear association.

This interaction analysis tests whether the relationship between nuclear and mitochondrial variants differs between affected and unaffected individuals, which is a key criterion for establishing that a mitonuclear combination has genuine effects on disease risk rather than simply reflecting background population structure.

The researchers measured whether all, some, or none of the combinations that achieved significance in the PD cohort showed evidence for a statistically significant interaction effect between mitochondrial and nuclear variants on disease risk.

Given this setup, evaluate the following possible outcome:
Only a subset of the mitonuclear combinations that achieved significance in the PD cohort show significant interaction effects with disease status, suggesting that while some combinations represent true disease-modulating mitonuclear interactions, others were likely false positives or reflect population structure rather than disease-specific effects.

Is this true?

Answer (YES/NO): NO